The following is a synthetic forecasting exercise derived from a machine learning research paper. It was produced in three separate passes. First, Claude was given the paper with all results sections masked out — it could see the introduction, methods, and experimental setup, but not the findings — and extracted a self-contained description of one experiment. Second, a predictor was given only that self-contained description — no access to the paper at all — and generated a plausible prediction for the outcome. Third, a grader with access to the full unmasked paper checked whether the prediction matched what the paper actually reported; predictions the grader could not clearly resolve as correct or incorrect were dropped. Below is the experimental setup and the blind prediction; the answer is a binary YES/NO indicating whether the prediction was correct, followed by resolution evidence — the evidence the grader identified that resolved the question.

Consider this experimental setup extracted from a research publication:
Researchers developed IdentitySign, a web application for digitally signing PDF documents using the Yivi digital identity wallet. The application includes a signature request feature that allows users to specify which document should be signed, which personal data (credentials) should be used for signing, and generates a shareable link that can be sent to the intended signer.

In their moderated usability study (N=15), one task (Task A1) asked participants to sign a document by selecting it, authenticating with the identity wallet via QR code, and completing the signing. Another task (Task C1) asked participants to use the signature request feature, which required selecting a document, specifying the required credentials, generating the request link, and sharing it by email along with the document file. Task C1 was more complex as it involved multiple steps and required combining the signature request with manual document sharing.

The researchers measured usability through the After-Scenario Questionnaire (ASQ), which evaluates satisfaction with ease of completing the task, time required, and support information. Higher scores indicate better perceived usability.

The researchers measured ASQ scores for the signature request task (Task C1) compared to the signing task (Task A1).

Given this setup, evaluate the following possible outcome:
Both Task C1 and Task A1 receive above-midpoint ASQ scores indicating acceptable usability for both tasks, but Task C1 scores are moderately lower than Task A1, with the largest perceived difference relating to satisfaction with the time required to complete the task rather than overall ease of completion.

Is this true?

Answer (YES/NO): NO